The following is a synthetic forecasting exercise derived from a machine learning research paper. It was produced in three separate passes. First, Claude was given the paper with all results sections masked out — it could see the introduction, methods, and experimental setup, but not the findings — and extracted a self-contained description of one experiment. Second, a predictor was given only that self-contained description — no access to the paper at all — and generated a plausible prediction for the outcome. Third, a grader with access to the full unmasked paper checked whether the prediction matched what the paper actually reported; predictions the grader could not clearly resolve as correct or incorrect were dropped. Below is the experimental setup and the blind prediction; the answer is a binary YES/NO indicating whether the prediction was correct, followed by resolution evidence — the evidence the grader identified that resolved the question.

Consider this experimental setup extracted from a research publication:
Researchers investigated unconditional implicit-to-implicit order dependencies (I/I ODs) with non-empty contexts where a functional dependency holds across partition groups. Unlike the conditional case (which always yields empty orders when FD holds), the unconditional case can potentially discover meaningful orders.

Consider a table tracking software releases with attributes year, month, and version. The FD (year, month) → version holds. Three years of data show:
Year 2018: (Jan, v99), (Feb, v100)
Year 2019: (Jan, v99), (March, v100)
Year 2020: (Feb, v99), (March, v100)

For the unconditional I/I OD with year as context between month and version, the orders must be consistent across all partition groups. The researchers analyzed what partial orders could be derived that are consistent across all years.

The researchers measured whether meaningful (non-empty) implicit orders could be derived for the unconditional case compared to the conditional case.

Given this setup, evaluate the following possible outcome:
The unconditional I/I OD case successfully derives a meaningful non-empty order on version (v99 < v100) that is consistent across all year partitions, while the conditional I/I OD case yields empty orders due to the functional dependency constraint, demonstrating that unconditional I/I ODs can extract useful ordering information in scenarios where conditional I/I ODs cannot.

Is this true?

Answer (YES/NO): YES